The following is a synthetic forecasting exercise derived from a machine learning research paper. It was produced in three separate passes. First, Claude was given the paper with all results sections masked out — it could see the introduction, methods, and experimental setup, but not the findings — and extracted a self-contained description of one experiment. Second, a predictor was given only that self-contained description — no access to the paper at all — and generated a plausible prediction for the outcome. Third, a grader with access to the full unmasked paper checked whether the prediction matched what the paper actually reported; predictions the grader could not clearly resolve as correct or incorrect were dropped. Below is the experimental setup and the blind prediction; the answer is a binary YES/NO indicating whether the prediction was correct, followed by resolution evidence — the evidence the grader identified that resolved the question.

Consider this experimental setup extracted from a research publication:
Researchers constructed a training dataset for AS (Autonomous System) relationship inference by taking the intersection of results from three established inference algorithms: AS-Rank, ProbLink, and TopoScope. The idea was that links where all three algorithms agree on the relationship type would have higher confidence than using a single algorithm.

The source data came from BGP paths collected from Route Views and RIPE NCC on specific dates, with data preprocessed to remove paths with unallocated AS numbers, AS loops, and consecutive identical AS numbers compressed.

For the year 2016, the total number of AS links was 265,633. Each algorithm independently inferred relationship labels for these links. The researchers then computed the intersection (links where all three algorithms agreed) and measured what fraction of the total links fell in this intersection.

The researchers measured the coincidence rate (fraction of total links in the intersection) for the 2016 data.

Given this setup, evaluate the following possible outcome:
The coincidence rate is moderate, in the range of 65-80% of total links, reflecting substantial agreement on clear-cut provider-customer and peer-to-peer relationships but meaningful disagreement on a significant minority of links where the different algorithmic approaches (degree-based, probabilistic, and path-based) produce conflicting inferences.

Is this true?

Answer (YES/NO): NO